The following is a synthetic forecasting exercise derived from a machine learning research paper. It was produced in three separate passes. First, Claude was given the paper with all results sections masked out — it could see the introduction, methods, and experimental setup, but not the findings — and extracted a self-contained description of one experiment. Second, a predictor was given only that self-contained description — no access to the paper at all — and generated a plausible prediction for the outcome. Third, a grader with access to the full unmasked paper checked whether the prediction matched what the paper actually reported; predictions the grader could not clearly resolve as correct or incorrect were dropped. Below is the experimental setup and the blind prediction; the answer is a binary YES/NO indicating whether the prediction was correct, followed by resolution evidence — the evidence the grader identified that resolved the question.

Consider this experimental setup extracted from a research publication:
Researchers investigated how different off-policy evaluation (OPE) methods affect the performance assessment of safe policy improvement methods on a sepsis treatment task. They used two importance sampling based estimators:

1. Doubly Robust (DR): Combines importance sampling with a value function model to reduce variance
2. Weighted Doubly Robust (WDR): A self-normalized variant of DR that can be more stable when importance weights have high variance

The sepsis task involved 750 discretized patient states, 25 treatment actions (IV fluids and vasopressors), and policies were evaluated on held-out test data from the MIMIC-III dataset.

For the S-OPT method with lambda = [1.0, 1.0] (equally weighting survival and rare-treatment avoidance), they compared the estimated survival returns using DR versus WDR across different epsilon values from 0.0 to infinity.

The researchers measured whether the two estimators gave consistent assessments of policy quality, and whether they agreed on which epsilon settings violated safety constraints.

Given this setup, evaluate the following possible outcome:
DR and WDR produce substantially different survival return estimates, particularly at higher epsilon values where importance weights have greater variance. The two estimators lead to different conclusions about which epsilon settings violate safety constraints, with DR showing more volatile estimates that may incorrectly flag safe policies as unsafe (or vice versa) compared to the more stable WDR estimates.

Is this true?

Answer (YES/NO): NO